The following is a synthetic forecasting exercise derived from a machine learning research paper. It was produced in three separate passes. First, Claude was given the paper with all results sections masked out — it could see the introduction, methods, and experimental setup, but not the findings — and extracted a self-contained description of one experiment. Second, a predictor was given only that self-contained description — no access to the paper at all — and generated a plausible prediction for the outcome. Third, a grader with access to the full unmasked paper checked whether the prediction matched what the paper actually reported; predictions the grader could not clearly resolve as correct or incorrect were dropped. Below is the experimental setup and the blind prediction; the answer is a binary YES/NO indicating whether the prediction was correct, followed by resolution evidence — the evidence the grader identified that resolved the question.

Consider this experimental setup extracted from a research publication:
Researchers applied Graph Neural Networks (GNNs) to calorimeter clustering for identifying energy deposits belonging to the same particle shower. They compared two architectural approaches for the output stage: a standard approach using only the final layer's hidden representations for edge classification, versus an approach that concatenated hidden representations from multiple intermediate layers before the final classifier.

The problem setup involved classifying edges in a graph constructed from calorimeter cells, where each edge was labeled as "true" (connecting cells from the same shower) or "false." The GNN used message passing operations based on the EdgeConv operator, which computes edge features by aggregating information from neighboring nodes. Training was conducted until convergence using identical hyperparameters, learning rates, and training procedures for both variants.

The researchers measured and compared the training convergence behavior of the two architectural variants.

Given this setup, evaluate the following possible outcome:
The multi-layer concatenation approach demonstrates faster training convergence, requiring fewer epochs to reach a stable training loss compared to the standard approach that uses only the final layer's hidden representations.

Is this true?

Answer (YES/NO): YES